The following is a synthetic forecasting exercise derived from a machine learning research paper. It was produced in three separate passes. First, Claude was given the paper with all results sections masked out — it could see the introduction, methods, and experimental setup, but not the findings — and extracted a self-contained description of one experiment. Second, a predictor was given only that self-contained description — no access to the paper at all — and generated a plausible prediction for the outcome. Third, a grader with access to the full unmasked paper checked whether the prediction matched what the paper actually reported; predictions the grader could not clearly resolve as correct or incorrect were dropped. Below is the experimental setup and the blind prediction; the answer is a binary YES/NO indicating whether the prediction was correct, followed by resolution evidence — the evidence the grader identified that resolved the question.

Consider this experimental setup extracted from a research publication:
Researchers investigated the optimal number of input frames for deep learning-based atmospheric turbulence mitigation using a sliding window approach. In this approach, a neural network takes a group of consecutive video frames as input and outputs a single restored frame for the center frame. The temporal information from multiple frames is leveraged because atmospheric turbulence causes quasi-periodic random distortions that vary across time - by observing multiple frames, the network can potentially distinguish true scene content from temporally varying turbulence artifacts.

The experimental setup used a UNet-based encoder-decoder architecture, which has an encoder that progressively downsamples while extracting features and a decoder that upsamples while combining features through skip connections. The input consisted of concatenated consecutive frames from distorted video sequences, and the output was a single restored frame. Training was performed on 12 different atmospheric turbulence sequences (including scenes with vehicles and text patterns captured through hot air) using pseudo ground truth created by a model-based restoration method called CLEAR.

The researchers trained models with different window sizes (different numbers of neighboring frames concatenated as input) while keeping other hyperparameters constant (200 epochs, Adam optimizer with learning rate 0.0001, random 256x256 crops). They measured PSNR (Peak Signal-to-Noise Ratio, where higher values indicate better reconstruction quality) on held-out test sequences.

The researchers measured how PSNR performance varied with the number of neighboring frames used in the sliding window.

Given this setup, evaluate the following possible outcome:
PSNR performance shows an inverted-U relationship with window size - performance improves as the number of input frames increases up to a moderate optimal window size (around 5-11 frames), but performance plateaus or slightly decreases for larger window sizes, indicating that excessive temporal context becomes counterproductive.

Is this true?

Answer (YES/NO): YES